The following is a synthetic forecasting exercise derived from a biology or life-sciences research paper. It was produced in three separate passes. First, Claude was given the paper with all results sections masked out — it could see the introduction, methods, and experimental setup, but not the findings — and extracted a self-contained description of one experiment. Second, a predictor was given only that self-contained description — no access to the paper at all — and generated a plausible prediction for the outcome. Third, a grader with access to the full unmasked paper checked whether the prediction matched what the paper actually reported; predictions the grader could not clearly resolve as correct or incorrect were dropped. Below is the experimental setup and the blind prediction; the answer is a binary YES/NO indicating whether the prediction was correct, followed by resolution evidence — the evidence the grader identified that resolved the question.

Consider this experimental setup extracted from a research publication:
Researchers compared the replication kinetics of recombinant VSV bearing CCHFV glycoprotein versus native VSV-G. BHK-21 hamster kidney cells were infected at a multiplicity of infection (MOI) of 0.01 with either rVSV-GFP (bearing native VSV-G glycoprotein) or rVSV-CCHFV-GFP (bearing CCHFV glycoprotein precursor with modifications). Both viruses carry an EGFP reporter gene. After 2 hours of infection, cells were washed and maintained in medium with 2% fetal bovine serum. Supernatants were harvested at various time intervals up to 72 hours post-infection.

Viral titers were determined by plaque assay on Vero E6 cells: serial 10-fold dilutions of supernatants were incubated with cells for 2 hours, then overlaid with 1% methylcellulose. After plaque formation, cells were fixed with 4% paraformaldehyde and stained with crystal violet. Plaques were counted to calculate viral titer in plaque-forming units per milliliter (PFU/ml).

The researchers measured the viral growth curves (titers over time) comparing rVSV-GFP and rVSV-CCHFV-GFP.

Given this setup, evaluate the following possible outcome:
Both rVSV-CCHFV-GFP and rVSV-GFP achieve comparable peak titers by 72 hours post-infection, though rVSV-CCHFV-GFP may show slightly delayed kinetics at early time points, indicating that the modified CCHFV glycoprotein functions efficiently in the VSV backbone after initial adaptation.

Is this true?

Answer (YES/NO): NO